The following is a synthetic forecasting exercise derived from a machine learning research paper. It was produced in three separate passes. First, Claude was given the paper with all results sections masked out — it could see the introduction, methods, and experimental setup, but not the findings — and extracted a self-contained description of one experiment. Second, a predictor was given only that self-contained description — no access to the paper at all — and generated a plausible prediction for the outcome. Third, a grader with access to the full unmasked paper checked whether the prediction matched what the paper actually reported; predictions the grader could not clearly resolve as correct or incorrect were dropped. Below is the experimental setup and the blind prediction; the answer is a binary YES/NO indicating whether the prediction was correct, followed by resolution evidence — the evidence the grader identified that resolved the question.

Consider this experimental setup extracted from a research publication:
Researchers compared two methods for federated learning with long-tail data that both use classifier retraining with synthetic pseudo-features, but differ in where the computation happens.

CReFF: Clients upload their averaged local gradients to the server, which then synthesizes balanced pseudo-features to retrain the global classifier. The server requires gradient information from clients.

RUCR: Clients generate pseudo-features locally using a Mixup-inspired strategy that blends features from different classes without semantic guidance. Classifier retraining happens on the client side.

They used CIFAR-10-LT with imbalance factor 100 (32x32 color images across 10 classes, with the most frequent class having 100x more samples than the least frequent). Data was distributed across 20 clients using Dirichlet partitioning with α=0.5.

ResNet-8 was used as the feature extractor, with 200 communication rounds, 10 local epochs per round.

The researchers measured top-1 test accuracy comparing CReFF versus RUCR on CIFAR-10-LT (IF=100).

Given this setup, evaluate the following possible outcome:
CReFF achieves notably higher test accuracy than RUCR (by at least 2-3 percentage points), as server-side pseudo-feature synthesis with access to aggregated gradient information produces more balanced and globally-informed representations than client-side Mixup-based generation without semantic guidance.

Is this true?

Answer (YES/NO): YES